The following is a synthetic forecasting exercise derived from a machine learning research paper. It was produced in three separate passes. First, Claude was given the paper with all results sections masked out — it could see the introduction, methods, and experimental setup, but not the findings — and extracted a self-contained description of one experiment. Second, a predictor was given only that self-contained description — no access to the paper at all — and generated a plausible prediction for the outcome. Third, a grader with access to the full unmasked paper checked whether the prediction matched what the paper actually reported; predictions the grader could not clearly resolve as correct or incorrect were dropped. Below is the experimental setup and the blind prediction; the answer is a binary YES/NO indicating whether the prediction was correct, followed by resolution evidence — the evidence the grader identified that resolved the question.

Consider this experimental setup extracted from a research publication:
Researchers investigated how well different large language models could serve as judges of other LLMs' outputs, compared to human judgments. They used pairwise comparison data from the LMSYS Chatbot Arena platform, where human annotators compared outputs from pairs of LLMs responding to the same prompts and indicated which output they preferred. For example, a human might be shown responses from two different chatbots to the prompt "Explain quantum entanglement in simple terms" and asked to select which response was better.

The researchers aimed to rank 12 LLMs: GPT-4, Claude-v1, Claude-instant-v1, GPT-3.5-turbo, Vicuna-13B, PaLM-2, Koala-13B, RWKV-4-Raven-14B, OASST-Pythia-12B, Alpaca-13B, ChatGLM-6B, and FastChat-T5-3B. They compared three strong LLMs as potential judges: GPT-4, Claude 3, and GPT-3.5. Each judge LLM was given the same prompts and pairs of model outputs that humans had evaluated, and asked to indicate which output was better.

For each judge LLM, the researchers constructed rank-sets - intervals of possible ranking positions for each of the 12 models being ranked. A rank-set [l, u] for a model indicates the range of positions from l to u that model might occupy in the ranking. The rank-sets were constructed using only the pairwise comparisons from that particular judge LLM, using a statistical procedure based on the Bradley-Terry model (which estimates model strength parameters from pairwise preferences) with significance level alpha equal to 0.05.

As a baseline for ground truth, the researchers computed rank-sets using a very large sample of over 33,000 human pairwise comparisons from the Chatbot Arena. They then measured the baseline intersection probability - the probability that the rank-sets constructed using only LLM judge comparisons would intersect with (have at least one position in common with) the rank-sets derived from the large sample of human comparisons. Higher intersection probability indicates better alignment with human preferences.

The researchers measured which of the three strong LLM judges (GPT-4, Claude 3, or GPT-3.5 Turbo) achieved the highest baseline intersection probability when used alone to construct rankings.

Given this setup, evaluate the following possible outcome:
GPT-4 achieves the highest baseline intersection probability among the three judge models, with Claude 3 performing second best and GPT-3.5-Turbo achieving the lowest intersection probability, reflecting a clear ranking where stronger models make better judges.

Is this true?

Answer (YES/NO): YES